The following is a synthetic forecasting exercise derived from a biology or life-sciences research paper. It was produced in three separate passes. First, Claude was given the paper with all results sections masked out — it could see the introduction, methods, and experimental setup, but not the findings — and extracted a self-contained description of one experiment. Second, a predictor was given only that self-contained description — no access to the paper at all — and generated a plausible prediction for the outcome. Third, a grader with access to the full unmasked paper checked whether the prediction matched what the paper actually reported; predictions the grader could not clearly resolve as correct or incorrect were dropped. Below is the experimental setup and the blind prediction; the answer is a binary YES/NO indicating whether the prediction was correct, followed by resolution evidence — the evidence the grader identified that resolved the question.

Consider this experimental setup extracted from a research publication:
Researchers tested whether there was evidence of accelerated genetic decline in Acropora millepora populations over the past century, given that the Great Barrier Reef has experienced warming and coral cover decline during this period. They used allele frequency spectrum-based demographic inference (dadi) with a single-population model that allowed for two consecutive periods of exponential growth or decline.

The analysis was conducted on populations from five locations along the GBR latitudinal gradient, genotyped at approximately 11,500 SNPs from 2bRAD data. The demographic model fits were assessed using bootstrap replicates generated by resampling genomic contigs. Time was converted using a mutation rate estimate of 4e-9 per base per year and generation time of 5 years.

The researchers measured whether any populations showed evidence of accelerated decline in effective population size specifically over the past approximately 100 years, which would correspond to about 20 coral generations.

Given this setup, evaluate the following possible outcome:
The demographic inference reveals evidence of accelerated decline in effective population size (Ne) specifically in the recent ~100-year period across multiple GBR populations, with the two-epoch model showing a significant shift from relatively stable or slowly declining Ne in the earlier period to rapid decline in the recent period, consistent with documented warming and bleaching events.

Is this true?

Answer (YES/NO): NO